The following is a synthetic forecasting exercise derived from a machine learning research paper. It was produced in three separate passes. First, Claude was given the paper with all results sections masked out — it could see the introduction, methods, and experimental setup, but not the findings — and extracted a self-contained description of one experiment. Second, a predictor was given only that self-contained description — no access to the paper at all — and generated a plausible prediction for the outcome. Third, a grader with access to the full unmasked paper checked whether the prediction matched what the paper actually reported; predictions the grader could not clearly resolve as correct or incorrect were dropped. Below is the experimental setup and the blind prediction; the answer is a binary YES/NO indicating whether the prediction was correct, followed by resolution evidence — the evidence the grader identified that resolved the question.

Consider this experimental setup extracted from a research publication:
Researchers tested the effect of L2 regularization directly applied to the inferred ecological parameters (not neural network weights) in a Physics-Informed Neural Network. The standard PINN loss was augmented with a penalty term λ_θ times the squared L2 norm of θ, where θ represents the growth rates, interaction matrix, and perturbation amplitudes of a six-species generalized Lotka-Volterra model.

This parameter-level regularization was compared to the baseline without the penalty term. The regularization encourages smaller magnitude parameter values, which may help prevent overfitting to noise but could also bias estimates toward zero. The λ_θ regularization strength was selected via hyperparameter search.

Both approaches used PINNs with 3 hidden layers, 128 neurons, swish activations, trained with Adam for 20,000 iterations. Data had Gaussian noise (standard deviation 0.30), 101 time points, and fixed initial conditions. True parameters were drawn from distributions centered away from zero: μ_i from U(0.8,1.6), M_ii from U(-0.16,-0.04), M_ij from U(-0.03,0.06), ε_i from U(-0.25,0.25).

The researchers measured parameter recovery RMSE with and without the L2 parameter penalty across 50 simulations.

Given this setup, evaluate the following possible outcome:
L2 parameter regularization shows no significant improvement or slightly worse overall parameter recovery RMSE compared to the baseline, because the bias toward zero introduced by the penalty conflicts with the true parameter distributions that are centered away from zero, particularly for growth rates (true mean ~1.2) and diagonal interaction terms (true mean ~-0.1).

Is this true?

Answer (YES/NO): NO